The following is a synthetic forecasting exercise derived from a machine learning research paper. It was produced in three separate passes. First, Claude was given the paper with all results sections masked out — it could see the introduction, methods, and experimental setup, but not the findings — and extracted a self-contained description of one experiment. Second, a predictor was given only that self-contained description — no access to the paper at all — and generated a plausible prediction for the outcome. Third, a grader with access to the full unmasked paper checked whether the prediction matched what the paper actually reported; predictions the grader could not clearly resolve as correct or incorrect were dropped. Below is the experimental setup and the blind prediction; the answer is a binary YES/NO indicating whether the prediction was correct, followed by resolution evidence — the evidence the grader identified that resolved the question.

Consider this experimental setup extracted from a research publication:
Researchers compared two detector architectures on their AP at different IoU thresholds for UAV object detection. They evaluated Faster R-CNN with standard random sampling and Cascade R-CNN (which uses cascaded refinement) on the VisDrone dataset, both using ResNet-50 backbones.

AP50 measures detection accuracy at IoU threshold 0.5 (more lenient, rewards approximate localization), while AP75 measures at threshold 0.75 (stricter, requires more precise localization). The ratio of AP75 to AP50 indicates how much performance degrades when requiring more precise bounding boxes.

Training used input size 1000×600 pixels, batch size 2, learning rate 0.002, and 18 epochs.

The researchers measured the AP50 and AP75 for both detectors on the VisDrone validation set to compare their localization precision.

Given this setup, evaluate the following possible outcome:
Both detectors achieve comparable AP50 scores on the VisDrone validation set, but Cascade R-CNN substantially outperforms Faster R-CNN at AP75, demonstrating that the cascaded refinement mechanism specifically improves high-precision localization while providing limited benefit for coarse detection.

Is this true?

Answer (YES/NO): NO